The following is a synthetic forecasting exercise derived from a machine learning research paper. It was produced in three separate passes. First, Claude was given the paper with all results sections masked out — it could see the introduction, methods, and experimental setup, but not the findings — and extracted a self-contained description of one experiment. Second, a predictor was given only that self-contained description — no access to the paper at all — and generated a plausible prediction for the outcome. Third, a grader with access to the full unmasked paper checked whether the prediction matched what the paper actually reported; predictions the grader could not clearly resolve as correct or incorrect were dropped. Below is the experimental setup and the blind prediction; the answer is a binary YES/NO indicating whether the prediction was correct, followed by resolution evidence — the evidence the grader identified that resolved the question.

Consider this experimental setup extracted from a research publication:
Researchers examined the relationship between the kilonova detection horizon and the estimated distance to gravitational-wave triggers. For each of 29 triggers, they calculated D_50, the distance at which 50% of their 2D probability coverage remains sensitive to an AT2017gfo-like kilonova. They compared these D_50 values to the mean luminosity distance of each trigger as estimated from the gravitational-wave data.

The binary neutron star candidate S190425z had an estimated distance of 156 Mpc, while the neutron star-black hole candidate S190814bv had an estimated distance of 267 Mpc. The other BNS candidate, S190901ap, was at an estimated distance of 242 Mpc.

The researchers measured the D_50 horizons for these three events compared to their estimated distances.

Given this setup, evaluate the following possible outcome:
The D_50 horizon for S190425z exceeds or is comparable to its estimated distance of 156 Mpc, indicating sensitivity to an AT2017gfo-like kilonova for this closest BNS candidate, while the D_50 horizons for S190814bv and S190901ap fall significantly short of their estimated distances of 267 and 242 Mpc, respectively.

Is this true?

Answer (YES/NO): NO